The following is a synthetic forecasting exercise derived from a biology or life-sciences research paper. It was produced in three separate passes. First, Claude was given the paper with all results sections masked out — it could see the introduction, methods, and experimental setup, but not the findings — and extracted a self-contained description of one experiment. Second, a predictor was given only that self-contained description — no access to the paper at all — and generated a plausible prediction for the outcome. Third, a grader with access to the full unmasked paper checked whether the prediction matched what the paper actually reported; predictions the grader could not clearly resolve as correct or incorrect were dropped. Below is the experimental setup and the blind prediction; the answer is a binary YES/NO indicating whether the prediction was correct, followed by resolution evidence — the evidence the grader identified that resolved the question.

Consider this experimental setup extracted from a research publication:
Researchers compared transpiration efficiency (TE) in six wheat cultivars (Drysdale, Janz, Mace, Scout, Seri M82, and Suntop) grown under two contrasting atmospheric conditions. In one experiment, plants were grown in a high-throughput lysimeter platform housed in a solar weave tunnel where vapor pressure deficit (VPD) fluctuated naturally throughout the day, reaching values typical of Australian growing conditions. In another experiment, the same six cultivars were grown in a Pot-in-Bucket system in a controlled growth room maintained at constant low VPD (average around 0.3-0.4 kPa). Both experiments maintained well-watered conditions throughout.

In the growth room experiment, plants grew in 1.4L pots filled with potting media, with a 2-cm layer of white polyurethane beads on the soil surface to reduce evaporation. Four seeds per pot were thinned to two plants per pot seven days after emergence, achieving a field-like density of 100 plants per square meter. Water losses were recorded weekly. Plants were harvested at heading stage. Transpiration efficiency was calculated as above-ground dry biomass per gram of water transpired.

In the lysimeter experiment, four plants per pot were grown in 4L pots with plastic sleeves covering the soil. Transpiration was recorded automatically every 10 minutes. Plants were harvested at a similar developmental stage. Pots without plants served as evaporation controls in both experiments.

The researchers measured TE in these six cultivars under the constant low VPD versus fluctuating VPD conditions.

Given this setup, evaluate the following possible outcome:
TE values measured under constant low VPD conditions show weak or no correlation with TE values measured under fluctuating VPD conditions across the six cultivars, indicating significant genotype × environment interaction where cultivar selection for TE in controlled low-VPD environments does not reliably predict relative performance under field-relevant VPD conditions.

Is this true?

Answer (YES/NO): NO